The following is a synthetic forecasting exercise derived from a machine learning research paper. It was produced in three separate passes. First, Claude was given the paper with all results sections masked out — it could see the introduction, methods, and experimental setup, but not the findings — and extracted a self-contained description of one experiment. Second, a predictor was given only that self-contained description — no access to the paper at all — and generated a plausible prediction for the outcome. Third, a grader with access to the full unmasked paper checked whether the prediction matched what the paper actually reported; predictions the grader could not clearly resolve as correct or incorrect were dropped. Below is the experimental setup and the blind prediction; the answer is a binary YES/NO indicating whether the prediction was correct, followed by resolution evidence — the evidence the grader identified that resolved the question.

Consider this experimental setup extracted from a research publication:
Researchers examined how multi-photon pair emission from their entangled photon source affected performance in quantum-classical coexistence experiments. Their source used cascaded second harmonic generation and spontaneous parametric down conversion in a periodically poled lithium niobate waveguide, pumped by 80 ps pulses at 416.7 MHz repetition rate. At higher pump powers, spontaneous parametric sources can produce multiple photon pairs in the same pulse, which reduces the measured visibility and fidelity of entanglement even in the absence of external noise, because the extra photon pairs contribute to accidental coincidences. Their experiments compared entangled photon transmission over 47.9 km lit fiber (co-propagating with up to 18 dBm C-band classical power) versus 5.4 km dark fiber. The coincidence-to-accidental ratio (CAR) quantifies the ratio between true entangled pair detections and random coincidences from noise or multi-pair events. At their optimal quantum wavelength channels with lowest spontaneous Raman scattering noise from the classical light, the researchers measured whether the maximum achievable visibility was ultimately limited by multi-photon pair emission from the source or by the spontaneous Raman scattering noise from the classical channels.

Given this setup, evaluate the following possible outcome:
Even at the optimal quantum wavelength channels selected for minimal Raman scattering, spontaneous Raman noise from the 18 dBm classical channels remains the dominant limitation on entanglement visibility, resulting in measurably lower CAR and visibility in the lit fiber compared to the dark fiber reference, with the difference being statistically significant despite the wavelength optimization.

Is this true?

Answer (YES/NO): NO